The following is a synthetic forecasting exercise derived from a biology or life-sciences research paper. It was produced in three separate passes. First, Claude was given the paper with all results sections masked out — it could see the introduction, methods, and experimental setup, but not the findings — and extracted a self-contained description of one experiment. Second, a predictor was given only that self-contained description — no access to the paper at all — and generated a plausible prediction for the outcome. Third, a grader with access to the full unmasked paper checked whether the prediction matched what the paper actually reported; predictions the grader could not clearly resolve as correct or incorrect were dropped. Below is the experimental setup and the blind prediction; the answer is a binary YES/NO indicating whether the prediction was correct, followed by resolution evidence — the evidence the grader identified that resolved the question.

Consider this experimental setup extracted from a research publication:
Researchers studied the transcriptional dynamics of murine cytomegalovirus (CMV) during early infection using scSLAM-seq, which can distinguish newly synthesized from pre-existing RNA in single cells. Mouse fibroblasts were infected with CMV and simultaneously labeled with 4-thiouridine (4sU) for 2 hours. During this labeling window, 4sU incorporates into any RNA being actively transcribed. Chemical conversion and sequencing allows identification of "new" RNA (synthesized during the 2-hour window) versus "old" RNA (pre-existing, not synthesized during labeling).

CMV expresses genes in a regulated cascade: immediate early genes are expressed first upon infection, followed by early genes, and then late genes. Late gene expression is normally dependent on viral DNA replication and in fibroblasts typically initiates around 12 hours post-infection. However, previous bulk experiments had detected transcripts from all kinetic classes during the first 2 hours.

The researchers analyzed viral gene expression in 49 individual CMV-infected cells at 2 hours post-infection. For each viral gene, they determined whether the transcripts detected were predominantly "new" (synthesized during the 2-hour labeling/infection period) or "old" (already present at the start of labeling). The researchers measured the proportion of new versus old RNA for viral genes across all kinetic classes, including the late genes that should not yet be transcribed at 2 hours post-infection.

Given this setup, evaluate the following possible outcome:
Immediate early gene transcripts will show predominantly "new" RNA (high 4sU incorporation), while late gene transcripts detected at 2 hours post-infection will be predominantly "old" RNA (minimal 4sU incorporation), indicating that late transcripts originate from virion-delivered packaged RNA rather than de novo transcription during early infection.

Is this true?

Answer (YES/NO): NO